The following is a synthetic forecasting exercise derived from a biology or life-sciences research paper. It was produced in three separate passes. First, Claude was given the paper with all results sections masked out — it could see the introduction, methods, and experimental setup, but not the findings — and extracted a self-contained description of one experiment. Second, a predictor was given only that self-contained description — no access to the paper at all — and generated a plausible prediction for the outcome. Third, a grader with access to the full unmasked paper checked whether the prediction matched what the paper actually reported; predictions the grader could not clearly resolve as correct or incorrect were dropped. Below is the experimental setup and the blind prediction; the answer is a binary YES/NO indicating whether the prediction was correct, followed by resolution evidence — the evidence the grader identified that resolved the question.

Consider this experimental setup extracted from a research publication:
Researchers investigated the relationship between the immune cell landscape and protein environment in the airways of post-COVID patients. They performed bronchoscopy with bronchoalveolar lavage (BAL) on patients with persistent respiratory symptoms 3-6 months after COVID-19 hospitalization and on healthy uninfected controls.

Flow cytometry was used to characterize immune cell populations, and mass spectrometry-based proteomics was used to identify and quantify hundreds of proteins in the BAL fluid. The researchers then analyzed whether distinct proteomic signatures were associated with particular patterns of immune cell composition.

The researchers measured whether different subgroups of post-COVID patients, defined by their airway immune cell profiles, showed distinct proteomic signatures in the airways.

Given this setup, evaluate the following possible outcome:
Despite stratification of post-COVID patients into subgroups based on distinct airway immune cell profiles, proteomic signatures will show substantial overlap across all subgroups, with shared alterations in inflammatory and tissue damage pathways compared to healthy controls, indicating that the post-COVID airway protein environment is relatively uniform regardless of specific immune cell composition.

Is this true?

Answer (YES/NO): NO